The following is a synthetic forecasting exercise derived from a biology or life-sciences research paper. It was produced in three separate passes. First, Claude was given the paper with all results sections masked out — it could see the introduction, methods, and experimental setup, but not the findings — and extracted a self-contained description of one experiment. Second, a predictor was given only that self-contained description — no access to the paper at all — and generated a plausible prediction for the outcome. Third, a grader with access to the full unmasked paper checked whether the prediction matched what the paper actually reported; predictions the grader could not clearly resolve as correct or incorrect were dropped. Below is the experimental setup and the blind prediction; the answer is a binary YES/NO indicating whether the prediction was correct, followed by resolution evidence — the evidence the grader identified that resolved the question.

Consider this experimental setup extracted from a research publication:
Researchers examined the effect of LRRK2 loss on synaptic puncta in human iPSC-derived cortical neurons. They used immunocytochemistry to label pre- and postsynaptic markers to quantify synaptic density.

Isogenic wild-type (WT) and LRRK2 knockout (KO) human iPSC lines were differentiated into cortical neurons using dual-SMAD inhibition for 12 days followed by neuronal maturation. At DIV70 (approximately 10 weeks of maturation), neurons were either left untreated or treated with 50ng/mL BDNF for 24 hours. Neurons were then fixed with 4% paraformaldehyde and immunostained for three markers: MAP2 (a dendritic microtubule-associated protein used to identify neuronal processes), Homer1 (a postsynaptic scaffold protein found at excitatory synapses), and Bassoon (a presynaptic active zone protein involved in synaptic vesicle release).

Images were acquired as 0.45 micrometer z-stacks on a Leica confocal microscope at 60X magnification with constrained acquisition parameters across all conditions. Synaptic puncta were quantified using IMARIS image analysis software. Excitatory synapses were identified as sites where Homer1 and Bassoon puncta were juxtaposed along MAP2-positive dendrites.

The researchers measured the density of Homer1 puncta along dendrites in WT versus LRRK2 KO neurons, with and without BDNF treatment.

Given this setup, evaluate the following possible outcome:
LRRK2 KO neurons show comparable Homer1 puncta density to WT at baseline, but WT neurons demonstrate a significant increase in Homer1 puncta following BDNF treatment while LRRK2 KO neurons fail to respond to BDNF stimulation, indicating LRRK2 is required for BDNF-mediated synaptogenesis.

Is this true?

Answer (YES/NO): NO